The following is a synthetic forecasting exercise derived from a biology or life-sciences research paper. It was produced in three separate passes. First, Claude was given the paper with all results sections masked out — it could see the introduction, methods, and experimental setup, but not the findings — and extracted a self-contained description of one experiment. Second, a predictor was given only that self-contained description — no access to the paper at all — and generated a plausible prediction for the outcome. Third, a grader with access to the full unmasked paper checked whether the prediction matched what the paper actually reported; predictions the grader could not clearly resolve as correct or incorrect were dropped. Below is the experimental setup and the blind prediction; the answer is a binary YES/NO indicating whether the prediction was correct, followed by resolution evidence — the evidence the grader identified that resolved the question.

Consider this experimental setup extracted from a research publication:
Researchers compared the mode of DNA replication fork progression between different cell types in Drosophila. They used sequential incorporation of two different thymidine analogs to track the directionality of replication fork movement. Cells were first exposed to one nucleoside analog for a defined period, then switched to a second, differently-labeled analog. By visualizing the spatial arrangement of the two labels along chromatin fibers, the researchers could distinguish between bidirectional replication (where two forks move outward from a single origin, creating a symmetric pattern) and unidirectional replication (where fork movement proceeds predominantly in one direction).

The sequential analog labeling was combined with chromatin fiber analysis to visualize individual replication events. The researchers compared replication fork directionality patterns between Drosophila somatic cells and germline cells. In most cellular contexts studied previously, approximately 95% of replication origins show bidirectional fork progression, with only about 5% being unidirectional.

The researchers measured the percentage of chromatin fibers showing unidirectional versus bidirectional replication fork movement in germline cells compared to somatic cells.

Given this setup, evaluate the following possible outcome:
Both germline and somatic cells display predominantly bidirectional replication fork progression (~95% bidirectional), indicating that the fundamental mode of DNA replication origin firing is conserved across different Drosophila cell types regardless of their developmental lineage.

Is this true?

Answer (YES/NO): NO